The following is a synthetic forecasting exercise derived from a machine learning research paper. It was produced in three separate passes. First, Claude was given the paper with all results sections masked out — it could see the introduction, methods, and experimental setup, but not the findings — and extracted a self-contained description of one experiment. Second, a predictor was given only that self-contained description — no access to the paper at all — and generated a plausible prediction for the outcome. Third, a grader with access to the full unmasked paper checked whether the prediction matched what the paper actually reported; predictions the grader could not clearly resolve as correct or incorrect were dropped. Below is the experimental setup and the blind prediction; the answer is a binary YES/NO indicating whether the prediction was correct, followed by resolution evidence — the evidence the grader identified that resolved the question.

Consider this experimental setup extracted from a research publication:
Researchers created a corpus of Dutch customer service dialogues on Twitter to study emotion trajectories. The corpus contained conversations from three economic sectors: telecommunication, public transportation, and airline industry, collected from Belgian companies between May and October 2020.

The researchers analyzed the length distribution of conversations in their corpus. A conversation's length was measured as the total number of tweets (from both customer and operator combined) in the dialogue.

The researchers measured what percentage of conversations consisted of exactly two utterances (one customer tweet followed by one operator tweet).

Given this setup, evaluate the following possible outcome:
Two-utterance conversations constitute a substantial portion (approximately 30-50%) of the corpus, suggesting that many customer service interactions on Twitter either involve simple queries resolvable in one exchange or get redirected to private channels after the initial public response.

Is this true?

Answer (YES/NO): NO